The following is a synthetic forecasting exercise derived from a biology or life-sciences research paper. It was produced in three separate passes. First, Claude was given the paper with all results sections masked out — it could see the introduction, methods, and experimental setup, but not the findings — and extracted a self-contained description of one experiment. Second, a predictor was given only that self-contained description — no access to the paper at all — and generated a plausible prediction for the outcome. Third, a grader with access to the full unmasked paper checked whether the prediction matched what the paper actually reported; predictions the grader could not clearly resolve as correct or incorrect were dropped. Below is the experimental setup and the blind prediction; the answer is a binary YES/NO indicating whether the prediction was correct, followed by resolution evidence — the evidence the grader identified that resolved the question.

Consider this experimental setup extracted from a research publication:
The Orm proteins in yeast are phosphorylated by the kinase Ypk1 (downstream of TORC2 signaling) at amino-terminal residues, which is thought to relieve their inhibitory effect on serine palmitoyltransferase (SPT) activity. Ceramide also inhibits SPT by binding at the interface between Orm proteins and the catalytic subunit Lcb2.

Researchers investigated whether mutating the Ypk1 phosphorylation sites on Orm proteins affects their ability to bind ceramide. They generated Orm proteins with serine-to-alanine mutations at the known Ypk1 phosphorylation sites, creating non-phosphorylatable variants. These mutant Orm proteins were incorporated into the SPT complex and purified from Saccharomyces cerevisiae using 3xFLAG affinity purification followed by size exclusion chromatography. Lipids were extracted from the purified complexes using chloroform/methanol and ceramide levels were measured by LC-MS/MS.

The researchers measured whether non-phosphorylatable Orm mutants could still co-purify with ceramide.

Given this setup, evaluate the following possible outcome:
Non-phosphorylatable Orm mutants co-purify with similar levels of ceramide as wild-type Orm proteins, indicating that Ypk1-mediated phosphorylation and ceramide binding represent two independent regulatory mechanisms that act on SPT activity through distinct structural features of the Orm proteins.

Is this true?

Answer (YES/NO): YES